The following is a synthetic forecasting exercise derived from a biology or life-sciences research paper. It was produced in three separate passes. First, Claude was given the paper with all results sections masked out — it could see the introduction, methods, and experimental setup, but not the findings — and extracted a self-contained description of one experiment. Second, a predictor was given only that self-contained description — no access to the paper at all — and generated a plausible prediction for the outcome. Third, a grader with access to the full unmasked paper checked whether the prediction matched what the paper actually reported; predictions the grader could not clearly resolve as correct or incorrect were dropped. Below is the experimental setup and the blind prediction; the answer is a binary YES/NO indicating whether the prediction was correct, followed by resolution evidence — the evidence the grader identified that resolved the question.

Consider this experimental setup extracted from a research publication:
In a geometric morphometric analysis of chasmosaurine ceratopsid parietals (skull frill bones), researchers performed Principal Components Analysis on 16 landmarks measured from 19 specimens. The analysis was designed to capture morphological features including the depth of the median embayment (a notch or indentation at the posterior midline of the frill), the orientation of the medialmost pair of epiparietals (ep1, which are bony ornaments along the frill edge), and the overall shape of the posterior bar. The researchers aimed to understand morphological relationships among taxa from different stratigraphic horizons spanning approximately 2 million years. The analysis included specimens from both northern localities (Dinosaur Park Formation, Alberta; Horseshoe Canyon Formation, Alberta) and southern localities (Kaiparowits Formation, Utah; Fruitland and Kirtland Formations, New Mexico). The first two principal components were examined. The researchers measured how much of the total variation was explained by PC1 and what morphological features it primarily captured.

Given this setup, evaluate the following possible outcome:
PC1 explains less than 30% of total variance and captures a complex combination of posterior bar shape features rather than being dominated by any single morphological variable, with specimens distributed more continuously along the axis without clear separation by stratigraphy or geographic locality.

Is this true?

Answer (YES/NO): NO